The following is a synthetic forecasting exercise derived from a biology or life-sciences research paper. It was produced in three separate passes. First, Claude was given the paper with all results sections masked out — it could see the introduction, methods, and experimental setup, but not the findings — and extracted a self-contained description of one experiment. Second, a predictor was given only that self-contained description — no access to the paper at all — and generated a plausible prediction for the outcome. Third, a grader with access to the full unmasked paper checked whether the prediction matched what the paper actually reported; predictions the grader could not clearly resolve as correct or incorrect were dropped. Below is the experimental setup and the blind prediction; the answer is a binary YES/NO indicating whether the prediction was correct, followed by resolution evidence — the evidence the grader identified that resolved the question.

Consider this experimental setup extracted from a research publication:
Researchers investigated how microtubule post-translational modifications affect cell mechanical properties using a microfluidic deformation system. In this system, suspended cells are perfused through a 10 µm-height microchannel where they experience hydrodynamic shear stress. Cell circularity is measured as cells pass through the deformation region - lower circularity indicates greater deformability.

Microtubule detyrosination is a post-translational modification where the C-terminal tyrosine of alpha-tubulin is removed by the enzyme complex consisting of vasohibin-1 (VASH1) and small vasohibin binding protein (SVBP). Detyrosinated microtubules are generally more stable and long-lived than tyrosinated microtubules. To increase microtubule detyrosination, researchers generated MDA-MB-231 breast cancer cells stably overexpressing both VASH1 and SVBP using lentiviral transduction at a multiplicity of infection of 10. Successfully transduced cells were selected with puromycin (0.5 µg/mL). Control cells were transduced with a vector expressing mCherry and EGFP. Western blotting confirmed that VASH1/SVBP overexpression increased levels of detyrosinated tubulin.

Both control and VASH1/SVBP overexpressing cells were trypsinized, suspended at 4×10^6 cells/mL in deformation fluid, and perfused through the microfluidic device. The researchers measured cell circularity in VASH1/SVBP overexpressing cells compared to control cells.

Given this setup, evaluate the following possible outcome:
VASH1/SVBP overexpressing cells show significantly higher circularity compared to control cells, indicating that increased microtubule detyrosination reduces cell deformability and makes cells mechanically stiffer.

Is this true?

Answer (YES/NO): YES